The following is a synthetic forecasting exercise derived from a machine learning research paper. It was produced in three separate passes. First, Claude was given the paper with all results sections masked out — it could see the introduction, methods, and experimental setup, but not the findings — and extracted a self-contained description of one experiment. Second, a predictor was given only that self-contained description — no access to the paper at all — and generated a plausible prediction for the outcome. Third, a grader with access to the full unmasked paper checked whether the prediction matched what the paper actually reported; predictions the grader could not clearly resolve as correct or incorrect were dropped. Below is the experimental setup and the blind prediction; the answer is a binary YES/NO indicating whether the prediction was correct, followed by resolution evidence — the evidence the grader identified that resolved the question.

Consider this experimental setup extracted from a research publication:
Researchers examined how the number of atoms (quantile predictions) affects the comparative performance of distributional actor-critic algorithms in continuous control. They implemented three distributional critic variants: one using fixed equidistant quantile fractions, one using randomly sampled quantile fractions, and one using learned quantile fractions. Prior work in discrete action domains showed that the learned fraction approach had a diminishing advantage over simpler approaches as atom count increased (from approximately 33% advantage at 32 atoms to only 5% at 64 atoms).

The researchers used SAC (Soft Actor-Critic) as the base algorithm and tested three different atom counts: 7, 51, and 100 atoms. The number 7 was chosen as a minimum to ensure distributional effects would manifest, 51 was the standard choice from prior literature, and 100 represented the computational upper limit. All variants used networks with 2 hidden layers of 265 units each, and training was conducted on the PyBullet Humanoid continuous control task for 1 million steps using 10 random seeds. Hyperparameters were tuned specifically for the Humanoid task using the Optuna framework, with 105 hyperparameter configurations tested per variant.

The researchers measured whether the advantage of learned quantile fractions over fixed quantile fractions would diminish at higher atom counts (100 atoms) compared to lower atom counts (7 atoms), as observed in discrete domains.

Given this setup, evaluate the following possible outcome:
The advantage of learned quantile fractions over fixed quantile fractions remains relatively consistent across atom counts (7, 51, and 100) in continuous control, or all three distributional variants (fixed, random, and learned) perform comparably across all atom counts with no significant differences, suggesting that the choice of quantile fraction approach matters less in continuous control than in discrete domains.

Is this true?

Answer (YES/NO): YES